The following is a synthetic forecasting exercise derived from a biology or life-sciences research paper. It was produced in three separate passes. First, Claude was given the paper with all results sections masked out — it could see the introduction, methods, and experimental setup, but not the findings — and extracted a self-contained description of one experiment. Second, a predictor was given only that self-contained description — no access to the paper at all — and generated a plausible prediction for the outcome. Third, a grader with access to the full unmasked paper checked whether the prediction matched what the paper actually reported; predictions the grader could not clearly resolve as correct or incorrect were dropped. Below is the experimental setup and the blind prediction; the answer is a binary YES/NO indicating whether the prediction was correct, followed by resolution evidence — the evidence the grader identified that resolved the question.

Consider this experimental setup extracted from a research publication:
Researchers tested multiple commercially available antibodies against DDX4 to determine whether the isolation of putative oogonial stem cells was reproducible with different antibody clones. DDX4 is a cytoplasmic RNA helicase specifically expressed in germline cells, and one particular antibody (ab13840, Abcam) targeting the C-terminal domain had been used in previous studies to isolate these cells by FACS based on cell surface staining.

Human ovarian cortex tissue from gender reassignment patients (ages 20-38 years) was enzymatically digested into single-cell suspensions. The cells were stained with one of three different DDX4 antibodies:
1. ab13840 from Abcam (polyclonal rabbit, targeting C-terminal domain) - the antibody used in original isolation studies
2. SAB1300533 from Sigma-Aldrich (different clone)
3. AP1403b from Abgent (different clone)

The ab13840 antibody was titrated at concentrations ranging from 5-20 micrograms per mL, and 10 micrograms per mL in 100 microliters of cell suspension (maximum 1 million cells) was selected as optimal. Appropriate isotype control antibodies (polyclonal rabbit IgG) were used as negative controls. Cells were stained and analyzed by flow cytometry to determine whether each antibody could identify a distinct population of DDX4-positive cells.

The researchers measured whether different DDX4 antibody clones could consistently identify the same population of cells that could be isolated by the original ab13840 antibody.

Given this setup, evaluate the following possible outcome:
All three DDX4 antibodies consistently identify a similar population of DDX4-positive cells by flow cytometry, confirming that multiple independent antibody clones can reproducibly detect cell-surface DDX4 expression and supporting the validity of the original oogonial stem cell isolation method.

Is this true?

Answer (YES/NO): NO